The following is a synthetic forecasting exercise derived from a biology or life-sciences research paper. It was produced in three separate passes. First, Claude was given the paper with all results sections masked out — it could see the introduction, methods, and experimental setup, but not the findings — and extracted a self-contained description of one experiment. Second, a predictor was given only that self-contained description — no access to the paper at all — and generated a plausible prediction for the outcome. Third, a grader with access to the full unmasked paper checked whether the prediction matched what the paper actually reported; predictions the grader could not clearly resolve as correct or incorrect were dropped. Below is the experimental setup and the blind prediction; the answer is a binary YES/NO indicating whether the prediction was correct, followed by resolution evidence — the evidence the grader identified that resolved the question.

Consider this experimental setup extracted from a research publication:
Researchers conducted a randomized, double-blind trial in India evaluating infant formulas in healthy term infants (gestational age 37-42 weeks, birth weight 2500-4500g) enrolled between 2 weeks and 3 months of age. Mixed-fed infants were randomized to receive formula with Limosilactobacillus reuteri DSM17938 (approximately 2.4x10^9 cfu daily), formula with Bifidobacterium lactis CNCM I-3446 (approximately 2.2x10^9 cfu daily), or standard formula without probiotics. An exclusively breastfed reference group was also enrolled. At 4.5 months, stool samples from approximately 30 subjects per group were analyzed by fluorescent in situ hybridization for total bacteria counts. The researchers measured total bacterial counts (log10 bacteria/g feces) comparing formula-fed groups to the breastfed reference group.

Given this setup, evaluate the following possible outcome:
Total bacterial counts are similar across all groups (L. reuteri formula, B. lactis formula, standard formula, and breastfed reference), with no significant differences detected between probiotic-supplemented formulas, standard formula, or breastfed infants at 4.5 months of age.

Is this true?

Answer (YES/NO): NO